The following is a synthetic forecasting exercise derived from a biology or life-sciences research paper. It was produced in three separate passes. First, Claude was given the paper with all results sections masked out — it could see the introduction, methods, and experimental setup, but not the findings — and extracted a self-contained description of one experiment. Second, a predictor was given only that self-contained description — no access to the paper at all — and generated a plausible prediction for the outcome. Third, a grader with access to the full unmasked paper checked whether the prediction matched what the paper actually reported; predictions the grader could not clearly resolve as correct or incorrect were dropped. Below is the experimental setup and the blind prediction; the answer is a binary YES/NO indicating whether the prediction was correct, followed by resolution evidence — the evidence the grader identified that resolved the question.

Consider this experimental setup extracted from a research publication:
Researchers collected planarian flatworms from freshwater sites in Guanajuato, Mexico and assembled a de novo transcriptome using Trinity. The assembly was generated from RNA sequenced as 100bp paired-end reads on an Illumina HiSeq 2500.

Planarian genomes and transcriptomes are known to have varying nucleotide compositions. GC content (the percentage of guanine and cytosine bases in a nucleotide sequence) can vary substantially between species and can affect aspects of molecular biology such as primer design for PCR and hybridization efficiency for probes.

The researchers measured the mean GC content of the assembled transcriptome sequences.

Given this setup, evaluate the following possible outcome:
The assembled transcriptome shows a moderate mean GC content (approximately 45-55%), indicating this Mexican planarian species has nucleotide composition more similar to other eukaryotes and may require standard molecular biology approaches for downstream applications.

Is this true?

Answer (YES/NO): NO